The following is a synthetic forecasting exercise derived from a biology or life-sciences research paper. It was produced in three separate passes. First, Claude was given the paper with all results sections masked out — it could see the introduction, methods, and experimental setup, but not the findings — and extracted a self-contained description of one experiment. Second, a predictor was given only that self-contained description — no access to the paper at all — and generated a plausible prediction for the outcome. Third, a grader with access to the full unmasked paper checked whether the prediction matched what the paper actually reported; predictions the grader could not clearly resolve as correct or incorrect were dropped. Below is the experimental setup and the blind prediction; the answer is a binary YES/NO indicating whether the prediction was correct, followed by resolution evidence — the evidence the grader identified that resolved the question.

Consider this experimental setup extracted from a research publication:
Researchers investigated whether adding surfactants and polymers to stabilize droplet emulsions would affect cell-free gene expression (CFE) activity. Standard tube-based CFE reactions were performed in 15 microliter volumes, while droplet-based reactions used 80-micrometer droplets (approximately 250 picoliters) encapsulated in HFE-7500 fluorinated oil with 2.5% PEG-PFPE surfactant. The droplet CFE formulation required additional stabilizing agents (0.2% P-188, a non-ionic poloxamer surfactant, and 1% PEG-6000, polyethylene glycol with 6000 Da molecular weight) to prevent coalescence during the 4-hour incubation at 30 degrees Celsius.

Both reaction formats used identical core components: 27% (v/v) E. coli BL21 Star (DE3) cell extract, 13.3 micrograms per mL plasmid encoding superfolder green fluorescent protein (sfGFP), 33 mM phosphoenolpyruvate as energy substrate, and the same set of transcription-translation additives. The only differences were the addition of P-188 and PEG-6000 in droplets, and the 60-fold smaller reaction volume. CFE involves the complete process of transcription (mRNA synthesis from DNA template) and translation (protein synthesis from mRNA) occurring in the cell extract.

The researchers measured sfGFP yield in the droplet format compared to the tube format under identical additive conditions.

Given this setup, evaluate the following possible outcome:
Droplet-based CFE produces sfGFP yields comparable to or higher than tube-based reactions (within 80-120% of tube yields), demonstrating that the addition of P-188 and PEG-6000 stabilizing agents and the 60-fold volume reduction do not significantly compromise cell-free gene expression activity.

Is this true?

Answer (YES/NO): YES